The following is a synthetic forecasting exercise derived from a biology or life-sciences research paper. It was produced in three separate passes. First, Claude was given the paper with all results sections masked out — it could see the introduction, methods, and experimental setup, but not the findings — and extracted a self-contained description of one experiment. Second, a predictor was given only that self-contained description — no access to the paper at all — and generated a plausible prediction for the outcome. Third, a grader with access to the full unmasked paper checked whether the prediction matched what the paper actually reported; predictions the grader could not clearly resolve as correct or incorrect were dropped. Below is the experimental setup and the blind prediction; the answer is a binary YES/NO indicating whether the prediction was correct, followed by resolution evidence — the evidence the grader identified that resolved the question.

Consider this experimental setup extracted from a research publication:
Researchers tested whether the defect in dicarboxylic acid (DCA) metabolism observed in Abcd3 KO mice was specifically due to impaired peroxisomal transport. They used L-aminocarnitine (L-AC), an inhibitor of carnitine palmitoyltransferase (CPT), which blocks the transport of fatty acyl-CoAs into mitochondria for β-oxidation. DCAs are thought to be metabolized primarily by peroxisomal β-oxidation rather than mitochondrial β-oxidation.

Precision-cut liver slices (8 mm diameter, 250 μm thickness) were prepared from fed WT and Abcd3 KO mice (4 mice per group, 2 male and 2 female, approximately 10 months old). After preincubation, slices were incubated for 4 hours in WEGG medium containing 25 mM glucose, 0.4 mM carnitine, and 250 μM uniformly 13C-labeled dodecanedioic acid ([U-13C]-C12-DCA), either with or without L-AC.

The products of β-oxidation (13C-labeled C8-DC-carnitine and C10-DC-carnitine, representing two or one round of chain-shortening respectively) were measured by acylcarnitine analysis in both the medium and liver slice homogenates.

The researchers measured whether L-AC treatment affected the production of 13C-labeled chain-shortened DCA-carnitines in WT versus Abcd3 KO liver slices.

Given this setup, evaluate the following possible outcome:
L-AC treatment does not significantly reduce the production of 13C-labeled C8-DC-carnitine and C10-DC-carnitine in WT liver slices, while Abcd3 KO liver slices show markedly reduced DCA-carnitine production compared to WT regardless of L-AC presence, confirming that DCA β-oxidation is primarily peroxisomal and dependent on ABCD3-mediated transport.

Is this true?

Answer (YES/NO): NO